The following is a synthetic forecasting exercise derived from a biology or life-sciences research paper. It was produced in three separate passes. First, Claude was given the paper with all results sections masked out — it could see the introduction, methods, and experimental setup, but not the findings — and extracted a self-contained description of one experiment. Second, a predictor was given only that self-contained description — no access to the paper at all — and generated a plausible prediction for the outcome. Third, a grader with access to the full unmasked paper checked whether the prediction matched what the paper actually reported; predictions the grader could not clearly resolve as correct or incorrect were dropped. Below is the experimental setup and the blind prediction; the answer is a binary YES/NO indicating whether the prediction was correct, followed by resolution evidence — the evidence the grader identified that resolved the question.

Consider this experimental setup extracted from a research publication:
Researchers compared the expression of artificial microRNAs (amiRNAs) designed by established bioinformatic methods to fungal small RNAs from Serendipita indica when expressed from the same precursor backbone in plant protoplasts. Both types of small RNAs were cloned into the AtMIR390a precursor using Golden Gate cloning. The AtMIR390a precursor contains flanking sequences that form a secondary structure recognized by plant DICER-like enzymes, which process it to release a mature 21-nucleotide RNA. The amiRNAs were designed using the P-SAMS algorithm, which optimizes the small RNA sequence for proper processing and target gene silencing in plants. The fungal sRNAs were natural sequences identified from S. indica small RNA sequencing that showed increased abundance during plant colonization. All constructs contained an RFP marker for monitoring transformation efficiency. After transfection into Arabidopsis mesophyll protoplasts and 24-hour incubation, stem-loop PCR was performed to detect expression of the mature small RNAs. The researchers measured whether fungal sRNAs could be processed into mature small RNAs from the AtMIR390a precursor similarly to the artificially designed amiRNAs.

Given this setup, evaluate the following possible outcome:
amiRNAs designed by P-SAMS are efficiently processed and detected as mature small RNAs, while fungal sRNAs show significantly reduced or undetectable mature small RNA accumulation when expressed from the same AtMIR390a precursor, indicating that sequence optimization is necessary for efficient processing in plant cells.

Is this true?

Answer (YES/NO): NO